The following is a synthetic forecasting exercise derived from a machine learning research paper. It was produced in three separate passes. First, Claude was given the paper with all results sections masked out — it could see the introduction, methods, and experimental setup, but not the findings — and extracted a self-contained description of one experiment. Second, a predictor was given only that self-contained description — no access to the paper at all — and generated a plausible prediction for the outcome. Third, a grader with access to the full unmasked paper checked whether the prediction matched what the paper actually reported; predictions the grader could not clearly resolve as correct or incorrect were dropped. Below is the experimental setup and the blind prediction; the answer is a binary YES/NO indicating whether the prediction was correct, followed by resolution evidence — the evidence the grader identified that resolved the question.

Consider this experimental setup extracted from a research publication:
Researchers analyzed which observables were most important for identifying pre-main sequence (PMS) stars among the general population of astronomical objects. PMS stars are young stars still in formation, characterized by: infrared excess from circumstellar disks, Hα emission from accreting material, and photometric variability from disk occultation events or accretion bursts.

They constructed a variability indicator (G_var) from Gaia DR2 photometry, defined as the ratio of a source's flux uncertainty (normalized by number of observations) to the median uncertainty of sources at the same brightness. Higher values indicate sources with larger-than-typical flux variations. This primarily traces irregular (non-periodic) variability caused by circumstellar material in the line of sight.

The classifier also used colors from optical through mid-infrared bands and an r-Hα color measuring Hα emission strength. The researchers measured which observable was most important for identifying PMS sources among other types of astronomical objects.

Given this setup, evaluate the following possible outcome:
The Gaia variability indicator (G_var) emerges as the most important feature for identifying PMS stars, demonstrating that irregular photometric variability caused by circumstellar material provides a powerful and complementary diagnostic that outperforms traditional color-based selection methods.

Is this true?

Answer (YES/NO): YES